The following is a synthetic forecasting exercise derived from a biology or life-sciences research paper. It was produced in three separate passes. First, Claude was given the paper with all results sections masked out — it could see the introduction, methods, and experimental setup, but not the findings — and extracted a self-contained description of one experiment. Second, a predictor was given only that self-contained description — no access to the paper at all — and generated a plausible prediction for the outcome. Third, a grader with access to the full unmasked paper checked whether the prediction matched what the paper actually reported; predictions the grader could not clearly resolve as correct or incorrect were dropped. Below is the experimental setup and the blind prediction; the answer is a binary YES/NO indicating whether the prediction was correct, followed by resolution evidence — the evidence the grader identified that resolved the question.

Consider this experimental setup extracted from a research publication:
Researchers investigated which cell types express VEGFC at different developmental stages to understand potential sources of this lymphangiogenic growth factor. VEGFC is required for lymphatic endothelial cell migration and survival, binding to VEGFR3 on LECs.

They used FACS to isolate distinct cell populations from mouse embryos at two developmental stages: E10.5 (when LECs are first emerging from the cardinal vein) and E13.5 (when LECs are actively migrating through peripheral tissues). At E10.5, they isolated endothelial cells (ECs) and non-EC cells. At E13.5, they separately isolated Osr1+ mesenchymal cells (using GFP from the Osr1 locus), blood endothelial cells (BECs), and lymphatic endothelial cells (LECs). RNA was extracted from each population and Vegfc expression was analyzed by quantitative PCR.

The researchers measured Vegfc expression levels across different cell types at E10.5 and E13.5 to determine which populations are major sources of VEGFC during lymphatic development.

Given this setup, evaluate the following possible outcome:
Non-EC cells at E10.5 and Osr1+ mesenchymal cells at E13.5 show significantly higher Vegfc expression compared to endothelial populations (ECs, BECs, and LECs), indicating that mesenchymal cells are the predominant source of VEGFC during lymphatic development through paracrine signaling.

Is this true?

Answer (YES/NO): NO